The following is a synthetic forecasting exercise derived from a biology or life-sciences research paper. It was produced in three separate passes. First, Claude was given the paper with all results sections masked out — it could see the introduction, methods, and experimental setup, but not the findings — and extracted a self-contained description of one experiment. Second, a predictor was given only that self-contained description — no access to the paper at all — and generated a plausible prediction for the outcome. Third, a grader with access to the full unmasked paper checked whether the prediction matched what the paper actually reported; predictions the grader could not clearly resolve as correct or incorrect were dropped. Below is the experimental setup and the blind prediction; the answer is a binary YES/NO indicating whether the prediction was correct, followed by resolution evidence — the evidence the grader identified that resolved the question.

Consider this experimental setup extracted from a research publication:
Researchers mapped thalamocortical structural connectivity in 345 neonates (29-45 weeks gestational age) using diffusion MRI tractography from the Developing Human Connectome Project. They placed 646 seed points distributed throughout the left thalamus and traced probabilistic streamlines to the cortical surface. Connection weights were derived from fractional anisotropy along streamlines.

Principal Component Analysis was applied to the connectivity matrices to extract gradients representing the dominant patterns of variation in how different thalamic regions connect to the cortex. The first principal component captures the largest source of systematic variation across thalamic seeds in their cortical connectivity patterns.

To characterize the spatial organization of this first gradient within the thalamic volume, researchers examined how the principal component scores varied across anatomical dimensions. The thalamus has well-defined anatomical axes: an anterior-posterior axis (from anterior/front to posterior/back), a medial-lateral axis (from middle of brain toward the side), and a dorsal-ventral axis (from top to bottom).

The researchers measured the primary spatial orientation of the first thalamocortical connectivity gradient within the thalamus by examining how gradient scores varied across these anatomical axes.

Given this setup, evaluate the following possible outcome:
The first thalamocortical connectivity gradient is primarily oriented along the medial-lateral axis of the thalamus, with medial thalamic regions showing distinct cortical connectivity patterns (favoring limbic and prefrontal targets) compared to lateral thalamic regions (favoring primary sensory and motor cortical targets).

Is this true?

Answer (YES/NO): NO